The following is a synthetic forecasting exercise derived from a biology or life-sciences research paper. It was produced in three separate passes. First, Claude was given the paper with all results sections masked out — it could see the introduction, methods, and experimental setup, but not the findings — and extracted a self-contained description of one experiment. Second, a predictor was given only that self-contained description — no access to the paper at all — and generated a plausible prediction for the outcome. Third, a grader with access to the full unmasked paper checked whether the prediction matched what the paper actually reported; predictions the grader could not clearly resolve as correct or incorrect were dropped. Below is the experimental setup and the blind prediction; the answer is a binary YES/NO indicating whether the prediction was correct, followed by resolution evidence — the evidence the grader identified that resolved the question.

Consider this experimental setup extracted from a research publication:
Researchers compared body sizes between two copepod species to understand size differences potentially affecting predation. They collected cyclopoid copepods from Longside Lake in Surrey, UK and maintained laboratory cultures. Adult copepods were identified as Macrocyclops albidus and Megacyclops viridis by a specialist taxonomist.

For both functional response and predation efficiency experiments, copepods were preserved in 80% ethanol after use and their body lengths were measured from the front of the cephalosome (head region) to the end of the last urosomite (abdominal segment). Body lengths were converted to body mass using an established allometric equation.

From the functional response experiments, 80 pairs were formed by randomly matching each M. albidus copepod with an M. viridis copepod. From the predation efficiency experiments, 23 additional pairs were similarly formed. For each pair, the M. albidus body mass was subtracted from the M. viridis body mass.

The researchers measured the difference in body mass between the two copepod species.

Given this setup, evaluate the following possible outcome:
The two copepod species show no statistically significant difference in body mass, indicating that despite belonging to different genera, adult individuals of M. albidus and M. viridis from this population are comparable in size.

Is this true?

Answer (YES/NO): NO